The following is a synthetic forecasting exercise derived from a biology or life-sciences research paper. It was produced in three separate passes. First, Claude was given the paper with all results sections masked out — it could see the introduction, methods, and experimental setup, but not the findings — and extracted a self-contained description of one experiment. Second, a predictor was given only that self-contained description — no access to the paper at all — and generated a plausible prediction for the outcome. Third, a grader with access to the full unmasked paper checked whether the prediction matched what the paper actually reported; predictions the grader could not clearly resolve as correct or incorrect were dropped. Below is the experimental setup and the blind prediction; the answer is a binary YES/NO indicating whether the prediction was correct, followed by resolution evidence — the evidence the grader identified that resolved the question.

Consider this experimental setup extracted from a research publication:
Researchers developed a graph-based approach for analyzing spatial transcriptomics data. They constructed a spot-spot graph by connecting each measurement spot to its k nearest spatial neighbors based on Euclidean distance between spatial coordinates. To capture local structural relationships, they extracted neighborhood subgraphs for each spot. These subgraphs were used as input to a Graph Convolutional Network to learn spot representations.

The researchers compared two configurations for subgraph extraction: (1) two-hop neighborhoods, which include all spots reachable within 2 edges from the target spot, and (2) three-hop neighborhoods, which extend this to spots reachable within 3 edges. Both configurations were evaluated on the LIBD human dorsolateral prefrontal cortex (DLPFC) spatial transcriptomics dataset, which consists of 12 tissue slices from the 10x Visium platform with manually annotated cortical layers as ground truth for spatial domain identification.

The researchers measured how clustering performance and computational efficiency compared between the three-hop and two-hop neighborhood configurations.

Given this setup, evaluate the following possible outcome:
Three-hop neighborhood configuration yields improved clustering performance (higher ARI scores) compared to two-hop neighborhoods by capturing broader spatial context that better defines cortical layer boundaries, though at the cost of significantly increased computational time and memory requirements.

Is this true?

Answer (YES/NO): NO